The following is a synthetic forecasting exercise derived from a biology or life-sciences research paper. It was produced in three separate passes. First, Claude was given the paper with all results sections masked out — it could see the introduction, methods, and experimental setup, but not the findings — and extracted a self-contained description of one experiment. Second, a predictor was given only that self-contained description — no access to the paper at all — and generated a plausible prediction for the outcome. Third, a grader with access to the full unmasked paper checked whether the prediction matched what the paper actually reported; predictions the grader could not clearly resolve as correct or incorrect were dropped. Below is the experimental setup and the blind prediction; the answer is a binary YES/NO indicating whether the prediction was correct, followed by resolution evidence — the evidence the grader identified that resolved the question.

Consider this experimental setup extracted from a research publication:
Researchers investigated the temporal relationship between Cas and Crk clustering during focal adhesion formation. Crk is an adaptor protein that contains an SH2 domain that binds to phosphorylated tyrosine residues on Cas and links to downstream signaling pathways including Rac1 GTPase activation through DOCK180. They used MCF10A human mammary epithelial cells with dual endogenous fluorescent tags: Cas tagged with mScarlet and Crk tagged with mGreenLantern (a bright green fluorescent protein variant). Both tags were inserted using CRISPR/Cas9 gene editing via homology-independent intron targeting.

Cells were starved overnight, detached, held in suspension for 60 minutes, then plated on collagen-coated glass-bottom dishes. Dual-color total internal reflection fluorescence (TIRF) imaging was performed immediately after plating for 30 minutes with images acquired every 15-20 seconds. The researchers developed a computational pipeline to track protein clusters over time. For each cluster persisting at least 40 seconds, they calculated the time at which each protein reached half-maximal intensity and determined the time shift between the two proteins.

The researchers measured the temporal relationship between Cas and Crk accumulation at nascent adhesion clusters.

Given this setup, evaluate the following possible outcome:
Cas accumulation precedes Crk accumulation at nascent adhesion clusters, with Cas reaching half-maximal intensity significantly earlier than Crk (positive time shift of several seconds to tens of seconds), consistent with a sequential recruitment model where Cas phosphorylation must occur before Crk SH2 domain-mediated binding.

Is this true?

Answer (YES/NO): YES